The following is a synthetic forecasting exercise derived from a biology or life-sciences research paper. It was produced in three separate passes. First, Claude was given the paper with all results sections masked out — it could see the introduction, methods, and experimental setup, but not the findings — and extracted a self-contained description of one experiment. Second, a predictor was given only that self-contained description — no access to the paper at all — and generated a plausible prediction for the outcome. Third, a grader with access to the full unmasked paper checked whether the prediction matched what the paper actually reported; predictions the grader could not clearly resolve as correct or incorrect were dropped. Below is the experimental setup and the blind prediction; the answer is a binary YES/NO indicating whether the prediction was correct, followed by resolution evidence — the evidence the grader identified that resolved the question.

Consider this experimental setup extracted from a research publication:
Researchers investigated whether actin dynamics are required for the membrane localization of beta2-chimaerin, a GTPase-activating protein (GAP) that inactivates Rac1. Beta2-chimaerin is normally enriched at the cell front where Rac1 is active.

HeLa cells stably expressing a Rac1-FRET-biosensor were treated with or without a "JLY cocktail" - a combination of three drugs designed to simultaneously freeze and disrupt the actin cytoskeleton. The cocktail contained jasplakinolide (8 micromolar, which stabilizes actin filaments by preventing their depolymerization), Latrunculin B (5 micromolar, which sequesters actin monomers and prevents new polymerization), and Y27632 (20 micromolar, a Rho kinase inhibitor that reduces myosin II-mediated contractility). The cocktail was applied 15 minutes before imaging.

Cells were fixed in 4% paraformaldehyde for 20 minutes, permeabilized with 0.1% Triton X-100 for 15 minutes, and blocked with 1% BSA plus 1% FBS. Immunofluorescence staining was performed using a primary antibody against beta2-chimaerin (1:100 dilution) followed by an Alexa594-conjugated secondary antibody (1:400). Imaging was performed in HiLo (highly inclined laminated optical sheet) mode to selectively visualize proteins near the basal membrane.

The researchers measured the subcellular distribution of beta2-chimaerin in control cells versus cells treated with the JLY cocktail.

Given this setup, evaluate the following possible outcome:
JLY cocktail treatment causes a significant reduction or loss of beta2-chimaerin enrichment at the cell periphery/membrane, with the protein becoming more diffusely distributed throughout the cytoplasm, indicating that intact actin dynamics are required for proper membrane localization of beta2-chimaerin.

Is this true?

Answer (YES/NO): YES